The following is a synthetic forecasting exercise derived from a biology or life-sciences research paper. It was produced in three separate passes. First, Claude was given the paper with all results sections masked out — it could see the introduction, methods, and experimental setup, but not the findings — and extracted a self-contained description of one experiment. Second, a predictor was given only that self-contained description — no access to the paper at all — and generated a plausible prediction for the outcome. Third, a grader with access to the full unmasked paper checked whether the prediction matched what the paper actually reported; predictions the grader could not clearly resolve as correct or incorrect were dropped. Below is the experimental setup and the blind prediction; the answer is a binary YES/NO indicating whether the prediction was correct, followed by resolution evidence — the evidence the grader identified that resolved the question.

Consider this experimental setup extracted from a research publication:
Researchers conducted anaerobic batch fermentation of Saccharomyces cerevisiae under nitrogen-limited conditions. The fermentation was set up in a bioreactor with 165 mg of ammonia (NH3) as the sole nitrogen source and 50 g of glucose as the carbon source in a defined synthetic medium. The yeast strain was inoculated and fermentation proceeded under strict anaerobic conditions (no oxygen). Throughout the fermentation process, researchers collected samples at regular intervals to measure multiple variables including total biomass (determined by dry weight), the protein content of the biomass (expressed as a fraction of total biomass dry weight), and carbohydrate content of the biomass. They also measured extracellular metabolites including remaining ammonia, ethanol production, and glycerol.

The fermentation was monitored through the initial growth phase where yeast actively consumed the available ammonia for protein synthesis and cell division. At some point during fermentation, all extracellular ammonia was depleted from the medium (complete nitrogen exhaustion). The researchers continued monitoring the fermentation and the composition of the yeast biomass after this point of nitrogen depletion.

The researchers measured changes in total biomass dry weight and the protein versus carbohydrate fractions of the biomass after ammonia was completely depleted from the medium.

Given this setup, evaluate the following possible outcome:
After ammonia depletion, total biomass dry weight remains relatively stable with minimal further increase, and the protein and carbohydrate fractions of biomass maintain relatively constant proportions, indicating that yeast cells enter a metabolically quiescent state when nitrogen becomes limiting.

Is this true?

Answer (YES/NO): NO